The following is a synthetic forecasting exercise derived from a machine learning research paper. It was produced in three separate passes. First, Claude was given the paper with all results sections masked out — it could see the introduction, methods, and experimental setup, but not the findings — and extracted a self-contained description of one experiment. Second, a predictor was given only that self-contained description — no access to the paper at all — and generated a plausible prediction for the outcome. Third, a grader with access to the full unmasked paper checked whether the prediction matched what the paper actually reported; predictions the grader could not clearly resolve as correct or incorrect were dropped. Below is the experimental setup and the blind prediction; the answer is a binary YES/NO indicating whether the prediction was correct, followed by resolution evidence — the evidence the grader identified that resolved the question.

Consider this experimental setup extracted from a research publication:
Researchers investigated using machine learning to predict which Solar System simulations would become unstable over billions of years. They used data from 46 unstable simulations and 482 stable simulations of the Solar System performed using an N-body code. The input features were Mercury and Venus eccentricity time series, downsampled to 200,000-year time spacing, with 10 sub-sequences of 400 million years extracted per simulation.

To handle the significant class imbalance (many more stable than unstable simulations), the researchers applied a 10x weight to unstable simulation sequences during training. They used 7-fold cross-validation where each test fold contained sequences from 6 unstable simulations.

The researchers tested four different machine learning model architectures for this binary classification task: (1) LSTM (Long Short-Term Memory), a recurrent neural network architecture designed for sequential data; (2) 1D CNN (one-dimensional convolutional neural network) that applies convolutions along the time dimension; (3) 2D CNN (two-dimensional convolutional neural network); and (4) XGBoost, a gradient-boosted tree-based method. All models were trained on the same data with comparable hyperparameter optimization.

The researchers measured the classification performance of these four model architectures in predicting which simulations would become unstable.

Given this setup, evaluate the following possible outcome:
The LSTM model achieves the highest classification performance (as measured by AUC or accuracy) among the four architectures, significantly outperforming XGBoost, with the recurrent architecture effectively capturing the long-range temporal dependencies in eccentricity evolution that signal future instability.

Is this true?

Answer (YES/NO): NO